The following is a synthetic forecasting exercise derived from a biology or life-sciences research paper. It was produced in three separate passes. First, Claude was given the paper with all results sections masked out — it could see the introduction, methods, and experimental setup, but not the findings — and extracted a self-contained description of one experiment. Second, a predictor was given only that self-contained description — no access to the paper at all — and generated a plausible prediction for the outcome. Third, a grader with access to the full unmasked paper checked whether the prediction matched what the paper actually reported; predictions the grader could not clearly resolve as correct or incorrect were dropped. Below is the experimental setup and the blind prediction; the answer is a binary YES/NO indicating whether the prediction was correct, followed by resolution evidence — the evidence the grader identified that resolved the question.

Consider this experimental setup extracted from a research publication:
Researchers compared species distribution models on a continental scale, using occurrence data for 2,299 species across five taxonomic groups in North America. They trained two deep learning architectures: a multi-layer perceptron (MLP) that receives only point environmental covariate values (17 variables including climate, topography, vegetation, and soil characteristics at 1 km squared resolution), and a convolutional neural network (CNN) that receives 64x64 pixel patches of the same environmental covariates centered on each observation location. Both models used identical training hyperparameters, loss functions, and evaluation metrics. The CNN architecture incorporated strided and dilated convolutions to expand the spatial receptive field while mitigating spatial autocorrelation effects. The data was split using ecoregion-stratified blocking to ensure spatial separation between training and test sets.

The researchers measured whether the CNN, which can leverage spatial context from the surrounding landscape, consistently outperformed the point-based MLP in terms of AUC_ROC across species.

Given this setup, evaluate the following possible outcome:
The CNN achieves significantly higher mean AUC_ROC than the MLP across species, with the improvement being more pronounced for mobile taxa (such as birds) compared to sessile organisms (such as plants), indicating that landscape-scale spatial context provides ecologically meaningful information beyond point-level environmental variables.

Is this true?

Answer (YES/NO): NO